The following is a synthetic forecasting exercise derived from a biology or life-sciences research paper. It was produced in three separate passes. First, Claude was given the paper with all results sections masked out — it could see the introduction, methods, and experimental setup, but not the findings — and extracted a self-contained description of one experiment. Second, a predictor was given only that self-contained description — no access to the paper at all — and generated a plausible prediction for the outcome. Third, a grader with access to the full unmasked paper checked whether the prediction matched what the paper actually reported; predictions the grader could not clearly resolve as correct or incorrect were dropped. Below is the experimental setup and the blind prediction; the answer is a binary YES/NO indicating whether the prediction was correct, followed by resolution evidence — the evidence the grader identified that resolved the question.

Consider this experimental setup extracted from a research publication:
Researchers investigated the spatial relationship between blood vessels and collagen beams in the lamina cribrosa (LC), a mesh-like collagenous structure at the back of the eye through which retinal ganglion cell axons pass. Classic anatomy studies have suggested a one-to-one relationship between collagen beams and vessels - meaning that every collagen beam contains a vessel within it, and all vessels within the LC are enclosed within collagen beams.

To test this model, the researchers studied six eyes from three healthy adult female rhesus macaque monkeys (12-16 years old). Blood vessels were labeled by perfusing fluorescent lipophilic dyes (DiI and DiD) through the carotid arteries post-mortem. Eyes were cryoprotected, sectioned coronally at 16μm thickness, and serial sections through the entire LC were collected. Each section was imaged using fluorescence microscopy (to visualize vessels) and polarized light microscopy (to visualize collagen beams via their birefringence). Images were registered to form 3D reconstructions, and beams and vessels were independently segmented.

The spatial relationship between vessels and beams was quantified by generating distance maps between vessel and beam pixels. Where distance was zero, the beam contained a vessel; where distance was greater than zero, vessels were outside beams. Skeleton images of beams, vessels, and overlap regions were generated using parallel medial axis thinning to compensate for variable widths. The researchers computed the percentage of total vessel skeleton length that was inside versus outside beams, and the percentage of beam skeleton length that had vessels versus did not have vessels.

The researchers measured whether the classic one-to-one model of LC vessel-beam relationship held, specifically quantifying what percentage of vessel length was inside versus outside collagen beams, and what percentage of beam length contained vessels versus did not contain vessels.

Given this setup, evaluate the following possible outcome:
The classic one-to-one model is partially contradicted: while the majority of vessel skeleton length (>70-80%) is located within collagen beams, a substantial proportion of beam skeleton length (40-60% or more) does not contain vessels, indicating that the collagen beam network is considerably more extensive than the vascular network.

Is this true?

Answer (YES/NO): NO